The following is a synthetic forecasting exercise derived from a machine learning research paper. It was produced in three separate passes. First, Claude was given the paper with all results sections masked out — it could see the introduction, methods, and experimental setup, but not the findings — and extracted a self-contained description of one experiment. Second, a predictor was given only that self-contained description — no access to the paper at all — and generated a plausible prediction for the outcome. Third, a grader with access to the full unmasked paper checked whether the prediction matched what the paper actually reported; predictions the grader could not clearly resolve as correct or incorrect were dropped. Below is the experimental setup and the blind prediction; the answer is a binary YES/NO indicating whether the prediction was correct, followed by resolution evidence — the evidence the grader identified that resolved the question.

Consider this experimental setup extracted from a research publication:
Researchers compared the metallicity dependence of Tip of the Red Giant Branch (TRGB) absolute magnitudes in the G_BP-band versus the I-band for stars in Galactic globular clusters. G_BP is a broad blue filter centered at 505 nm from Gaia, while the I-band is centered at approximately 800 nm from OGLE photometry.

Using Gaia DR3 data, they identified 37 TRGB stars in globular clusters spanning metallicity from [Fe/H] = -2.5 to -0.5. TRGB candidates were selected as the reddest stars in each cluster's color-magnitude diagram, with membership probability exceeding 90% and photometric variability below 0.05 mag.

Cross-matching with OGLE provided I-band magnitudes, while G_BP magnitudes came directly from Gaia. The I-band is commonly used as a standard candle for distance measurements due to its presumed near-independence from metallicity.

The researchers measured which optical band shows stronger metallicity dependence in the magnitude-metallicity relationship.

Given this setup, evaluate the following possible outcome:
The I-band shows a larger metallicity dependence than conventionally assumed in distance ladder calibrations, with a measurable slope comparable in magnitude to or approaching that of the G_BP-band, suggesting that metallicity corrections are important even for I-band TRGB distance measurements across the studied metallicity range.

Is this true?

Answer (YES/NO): NO